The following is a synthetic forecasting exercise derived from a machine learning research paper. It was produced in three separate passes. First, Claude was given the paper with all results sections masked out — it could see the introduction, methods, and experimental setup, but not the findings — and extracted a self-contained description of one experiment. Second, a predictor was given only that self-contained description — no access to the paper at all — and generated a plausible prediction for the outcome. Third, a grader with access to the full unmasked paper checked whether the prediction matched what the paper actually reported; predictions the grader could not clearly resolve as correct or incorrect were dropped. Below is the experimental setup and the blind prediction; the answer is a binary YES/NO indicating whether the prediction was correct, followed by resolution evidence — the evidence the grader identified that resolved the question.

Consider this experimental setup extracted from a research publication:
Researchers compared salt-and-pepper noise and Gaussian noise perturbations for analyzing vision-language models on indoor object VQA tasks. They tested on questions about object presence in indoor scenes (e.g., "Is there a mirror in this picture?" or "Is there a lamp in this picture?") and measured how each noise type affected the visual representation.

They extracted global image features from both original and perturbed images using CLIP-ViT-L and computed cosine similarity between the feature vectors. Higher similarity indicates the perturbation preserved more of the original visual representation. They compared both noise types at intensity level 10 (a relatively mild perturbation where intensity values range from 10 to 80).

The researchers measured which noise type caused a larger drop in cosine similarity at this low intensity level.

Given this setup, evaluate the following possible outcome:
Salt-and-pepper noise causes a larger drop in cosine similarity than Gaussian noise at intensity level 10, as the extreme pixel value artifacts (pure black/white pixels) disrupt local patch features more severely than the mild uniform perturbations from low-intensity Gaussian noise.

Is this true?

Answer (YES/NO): YES